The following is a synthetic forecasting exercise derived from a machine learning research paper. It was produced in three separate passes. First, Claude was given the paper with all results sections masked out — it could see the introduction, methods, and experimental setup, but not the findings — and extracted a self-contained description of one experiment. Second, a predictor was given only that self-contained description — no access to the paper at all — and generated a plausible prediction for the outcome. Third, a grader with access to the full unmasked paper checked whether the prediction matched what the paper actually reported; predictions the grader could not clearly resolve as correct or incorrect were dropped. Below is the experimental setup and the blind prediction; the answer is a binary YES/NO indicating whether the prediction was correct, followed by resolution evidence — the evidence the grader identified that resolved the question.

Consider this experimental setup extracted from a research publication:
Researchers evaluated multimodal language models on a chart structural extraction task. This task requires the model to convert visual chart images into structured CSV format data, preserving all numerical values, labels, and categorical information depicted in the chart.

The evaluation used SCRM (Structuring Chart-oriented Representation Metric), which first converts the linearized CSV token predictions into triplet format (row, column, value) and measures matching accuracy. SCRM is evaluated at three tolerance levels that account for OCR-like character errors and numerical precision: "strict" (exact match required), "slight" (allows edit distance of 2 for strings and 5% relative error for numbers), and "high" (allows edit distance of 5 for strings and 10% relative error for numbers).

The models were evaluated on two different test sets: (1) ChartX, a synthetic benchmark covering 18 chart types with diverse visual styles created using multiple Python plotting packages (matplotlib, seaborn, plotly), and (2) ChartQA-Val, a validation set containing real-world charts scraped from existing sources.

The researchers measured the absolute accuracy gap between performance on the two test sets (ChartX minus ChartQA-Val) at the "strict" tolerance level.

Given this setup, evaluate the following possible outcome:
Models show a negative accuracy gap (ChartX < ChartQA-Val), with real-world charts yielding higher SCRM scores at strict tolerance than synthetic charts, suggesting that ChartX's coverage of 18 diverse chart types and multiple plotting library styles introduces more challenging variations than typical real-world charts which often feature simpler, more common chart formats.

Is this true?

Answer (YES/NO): YES